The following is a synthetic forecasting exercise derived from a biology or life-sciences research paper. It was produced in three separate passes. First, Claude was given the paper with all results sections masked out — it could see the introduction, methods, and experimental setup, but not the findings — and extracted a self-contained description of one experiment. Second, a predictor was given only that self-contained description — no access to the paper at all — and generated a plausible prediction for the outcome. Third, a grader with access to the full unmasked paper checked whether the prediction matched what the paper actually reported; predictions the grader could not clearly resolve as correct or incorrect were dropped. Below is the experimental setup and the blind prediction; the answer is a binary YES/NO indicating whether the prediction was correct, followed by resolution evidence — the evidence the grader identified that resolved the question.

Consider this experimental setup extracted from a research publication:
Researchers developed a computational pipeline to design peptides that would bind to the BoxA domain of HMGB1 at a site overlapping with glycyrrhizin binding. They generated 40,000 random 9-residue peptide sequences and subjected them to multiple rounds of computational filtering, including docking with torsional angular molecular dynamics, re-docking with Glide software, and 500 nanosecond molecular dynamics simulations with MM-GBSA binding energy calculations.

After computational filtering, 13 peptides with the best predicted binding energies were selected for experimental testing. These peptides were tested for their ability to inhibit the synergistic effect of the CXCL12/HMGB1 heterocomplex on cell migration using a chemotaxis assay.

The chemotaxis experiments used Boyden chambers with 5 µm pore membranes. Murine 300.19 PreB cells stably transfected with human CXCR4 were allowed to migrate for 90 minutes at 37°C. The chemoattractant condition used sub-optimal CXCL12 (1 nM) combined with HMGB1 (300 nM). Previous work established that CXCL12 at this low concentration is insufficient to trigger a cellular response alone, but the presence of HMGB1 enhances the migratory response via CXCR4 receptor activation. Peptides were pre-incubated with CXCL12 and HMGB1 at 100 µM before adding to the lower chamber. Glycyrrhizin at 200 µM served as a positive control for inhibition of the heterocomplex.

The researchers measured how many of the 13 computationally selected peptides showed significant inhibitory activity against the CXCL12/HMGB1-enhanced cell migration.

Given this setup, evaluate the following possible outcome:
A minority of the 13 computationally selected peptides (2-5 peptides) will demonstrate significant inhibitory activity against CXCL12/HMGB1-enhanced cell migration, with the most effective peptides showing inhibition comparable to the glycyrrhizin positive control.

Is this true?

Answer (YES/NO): YES